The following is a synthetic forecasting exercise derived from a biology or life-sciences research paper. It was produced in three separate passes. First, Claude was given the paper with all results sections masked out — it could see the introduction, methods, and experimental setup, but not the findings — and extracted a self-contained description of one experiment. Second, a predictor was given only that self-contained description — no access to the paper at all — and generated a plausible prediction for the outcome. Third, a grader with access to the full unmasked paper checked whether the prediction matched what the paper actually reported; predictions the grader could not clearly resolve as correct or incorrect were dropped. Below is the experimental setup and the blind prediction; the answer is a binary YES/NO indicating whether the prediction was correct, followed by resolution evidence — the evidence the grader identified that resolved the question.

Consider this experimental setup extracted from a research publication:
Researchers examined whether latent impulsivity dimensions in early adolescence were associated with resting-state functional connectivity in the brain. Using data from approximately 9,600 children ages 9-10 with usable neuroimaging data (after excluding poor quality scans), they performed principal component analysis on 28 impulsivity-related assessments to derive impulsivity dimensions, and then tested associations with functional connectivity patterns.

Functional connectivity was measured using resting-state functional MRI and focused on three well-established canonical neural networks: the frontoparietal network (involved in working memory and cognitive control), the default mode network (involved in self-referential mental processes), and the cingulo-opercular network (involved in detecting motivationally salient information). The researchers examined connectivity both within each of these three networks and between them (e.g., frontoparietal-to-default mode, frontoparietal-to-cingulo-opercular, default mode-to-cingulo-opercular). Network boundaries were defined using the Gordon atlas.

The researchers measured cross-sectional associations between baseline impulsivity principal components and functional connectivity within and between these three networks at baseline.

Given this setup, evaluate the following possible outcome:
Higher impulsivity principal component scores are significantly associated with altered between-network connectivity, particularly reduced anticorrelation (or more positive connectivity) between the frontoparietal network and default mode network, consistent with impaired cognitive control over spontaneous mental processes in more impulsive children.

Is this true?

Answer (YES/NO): NO